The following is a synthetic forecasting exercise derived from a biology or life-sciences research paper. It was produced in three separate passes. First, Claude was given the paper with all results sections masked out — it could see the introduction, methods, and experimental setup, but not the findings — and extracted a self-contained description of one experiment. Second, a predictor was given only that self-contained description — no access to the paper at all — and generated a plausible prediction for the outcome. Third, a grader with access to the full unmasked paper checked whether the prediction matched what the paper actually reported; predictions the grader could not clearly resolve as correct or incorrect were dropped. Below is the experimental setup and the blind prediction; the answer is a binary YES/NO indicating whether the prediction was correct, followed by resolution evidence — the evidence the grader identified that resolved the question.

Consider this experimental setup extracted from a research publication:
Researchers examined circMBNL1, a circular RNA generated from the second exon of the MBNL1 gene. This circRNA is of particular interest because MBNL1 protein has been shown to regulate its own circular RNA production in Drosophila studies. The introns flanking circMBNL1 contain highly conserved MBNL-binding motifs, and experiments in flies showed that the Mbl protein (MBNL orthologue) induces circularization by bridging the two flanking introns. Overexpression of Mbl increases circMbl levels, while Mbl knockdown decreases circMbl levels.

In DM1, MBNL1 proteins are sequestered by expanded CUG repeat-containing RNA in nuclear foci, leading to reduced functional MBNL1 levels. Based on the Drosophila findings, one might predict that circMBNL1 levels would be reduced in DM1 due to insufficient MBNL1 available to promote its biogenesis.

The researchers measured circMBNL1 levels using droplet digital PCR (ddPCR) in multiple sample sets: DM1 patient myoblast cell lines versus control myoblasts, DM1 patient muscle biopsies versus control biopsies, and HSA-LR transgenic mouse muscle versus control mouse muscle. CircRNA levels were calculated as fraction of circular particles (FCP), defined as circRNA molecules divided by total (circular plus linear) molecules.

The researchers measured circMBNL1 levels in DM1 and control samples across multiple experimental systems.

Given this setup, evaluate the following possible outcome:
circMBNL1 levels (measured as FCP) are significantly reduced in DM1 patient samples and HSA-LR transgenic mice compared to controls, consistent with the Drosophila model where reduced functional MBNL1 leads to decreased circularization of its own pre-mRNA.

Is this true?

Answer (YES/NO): NO